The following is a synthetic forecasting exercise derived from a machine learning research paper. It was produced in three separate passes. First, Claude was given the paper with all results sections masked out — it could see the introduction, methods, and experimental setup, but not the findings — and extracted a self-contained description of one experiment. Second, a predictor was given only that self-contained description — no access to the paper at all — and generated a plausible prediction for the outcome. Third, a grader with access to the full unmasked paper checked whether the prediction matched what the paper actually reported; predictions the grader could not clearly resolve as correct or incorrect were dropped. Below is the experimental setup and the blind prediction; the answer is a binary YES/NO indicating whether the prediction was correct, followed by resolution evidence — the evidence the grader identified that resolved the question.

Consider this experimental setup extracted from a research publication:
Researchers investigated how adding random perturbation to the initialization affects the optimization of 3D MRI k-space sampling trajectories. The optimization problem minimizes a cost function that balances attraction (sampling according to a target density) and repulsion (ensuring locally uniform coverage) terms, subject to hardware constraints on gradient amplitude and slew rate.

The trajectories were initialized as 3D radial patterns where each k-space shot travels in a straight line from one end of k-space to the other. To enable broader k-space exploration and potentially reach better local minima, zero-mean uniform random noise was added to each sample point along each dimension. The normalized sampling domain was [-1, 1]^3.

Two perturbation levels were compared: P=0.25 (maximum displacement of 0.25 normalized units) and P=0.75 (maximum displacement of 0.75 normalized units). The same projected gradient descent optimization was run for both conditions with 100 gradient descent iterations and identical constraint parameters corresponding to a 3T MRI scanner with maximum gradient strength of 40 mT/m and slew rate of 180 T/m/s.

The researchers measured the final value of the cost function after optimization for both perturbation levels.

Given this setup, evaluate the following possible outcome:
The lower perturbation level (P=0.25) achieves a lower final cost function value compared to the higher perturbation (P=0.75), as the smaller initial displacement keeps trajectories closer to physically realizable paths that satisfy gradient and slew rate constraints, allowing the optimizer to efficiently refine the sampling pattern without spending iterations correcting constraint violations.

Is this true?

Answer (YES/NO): NO